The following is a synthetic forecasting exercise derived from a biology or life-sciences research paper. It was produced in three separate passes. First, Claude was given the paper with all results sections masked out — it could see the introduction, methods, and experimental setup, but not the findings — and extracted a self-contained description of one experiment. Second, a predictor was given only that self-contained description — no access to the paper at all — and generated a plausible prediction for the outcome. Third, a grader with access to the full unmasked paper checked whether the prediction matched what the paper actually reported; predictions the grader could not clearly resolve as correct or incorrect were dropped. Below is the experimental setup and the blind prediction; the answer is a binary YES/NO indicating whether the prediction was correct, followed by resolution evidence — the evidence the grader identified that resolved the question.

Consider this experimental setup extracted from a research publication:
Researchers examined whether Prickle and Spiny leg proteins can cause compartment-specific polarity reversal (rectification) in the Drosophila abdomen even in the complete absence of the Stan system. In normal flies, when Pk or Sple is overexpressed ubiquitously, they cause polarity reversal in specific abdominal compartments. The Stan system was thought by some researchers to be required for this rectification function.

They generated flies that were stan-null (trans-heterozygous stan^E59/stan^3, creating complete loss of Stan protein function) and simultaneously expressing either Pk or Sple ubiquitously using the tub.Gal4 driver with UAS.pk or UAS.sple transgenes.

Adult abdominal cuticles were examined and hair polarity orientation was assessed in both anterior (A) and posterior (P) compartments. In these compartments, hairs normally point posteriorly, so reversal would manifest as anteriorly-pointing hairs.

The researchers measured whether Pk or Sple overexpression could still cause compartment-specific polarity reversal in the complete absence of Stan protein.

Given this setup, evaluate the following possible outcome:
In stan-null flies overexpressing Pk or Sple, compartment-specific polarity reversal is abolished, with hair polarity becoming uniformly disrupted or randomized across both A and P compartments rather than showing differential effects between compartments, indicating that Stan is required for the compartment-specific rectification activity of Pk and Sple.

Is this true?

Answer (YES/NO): NO